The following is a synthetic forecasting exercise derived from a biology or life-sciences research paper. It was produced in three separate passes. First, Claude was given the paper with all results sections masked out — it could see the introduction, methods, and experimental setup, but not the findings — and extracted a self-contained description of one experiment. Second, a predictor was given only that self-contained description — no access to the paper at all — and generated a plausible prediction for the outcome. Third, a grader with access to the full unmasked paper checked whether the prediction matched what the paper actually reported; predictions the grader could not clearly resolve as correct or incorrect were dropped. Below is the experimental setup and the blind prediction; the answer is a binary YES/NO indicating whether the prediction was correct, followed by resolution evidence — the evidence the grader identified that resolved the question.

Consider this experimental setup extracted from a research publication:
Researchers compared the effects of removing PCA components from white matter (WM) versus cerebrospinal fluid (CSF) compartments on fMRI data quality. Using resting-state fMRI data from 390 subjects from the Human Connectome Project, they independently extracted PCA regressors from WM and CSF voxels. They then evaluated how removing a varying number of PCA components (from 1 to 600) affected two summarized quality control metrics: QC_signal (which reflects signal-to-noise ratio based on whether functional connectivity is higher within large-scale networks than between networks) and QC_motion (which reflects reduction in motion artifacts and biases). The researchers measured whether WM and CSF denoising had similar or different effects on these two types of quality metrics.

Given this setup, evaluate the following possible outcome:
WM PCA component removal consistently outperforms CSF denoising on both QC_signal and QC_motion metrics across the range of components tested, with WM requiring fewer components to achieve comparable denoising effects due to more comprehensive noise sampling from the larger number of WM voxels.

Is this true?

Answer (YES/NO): NO